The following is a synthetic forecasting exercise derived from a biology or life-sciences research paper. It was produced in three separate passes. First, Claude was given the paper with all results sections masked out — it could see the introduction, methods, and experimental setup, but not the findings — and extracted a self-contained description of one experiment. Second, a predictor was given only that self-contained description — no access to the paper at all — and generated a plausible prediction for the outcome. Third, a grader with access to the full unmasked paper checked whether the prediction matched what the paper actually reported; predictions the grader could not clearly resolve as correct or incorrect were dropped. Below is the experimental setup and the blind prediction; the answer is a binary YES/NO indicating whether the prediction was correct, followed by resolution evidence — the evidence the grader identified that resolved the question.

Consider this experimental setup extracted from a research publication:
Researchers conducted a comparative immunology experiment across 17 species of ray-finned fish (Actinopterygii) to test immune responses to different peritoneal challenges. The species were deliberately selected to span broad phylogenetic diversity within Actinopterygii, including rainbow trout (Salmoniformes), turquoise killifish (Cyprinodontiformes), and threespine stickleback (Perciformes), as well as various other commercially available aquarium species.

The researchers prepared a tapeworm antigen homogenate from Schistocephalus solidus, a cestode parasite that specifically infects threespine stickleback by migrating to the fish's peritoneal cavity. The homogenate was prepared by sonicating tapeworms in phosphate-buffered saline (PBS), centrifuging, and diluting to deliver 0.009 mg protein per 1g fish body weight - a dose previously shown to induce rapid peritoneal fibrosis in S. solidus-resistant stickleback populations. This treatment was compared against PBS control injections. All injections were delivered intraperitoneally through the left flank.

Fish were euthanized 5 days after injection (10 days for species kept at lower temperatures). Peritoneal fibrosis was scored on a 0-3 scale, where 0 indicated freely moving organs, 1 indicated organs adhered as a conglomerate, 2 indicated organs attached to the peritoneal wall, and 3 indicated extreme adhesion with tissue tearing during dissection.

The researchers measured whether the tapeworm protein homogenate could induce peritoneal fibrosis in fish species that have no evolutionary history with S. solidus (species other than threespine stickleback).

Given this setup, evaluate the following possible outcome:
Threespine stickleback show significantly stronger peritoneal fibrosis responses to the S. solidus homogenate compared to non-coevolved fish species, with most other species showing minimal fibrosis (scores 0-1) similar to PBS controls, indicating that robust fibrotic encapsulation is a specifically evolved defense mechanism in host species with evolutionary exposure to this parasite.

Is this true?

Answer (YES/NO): NO